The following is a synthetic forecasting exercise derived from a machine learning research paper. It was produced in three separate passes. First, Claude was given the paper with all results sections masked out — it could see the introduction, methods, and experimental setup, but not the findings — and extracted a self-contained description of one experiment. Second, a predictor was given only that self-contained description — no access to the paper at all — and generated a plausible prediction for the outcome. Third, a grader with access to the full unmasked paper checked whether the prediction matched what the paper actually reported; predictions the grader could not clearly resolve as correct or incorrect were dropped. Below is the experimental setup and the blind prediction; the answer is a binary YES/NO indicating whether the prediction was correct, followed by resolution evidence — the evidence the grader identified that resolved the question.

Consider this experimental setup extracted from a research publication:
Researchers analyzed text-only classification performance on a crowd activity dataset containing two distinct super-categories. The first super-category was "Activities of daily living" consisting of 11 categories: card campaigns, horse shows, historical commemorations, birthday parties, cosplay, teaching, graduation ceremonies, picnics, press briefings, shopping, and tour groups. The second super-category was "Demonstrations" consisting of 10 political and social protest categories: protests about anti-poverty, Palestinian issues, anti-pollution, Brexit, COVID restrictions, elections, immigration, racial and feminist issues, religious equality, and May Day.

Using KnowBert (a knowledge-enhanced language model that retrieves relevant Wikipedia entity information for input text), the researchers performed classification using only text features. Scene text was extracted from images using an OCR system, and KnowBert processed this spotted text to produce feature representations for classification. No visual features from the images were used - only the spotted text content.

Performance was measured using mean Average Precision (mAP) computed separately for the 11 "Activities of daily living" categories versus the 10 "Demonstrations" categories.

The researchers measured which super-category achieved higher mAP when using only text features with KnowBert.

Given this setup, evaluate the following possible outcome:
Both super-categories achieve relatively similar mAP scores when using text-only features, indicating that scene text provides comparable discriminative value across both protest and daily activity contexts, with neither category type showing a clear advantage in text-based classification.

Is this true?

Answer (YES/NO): NO